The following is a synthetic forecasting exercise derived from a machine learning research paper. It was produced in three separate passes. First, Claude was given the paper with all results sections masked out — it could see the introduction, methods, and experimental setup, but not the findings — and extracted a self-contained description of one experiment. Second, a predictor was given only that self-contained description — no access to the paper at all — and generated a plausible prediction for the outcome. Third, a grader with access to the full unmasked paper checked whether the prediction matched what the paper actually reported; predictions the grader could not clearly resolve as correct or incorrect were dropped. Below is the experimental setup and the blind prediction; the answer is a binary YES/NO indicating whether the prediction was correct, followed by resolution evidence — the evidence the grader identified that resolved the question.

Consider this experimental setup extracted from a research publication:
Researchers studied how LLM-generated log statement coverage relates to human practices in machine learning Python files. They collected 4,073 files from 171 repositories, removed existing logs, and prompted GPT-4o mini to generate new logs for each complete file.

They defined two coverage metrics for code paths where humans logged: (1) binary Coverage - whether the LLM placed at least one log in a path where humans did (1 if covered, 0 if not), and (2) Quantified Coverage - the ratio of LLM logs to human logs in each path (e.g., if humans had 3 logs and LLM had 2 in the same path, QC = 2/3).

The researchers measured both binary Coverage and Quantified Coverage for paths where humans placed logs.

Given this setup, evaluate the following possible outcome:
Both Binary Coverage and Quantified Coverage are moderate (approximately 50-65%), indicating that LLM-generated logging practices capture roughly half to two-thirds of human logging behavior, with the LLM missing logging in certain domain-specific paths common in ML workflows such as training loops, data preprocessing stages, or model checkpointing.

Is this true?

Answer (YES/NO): NO